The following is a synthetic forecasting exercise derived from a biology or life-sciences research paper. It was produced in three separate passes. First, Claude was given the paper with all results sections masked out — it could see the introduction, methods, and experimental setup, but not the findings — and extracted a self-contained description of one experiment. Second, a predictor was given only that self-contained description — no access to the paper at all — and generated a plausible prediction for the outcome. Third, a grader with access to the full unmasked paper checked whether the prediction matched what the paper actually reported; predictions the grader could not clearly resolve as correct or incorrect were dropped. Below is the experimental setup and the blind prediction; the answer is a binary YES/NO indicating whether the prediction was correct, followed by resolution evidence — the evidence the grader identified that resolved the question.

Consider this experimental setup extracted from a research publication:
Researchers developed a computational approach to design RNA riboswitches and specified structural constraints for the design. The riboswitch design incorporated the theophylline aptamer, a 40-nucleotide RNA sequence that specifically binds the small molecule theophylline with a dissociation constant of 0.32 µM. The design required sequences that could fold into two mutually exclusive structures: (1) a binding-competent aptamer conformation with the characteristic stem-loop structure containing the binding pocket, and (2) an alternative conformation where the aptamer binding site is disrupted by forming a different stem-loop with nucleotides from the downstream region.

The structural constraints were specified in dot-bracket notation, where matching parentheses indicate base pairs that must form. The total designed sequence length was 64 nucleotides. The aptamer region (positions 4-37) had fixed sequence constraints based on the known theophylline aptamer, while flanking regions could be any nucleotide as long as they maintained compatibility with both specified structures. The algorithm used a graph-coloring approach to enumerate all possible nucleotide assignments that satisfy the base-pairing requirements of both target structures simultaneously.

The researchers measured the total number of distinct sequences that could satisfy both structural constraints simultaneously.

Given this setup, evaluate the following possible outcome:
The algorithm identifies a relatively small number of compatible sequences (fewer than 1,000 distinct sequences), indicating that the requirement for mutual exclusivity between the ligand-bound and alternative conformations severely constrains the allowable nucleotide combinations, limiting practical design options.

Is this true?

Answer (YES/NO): NO